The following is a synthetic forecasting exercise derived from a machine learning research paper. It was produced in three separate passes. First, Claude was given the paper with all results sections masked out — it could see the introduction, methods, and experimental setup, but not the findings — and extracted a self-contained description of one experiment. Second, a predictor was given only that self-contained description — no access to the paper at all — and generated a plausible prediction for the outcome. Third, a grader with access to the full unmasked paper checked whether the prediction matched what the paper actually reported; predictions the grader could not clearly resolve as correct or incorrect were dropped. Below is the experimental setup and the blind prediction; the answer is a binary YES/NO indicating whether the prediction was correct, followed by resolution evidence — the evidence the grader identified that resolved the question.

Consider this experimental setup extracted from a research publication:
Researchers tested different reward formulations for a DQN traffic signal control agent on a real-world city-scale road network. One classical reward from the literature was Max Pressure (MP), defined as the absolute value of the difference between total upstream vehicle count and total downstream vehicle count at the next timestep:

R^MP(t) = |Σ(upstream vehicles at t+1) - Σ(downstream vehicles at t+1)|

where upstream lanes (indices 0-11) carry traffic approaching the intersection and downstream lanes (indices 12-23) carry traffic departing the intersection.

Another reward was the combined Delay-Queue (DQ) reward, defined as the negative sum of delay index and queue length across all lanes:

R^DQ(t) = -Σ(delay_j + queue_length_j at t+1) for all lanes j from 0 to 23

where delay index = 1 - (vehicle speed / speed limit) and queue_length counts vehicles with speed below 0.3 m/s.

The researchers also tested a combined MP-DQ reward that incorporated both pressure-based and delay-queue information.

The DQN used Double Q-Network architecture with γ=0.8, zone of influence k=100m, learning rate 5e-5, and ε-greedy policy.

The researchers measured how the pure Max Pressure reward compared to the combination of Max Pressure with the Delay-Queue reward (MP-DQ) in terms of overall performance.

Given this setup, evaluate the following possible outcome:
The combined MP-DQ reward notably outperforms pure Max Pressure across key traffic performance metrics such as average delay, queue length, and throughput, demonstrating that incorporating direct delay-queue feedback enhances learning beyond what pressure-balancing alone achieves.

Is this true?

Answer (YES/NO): YES